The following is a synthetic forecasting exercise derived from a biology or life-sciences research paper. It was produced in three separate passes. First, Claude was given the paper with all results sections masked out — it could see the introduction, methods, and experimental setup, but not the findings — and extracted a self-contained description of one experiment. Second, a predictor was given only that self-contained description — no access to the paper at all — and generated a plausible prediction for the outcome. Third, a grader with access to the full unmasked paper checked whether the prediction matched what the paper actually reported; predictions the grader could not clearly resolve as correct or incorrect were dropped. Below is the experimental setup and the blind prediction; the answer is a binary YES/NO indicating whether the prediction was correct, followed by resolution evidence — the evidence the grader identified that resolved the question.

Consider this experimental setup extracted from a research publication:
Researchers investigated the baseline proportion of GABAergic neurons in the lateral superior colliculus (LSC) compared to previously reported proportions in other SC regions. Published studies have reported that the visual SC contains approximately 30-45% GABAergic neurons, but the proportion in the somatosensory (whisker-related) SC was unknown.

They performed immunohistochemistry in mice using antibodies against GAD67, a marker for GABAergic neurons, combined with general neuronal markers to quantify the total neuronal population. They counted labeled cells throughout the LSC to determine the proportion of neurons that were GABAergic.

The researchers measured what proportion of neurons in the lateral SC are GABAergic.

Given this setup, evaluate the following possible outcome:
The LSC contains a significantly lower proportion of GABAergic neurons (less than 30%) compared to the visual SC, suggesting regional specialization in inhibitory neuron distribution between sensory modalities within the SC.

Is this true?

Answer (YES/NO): NO